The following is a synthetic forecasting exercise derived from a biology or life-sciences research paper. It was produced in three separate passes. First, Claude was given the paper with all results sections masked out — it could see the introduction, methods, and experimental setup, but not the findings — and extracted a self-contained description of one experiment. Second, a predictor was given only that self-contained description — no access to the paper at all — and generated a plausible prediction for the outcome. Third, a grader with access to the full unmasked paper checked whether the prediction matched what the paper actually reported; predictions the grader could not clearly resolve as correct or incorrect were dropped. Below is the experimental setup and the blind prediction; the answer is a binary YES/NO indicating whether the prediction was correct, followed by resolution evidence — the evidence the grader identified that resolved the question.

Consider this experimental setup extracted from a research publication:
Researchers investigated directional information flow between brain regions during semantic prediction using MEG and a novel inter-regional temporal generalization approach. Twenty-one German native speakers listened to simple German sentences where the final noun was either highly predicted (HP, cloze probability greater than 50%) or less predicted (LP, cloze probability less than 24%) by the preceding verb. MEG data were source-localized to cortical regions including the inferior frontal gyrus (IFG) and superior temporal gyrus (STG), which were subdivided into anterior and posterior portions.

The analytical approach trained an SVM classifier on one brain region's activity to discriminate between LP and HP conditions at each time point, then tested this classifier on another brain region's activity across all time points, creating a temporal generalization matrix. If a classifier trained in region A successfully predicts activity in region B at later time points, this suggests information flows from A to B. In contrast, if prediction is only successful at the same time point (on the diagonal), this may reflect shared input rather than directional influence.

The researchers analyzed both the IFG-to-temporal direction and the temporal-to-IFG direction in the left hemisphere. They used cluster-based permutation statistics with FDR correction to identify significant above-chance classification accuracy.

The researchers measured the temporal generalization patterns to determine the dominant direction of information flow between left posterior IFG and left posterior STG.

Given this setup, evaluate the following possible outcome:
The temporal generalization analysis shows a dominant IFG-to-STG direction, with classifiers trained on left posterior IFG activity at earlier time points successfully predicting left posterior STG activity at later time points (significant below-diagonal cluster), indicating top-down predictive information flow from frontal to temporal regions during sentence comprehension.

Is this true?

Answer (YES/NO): NO